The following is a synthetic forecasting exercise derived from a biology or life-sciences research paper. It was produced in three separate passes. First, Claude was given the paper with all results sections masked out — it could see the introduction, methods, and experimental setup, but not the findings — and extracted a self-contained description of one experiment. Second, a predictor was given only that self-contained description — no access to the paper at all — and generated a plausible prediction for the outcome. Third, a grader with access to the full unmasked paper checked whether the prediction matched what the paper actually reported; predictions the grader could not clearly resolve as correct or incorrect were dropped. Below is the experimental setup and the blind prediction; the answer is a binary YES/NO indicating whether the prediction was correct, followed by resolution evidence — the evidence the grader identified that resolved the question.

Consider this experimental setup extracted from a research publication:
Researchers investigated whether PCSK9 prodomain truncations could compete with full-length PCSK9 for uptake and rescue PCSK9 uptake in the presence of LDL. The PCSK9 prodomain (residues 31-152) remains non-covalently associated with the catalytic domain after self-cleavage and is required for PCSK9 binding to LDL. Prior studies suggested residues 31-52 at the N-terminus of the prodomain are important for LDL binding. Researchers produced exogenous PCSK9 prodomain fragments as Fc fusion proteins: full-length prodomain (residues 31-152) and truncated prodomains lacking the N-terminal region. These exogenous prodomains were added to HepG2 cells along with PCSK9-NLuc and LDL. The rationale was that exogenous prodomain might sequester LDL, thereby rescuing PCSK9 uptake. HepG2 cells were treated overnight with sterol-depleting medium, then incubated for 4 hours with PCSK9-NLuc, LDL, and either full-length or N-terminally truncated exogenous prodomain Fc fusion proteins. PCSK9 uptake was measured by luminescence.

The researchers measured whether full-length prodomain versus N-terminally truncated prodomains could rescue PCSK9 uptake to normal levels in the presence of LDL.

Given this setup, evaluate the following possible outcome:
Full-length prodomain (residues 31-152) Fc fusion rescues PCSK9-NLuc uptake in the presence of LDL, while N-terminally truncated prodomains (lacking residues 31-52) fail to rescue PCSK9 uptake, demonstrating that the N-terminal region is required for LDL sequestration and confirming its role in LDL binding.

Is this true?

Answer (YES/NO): NO